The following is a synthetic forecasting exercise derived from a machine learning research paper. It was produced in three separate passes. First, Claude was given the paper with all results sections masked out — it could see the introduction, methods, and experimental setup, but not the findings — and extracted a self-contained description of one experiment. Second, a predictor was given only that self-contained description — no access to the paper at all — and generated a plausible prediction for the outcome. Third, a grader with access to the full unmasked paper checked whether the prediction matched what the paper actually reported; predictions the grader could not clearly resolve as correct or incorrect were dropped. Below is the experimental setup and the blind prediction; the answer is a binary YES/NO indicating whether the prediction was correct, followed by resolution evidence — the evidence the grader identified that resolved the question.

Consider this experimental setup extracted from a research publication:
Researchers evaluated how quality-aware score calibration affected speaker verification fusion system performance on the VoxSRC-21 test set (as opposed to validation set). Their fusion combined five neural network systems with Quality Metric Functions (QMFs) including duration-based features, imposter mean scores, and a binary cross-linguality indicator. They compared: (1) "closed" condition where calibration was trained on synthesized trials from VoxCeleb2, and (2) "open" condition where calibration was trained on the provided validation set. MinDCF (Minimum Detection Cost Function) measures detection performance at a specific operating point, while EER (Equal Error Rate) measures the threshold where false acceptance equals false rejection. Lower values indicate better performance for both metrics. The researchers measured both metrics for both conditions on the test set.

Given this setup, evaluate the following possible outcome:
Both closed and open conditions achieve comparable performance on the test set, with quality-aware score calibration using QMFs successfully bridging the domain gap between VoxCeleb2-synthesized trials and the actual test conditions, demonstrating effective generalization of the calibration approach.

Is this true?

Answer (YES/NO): YES